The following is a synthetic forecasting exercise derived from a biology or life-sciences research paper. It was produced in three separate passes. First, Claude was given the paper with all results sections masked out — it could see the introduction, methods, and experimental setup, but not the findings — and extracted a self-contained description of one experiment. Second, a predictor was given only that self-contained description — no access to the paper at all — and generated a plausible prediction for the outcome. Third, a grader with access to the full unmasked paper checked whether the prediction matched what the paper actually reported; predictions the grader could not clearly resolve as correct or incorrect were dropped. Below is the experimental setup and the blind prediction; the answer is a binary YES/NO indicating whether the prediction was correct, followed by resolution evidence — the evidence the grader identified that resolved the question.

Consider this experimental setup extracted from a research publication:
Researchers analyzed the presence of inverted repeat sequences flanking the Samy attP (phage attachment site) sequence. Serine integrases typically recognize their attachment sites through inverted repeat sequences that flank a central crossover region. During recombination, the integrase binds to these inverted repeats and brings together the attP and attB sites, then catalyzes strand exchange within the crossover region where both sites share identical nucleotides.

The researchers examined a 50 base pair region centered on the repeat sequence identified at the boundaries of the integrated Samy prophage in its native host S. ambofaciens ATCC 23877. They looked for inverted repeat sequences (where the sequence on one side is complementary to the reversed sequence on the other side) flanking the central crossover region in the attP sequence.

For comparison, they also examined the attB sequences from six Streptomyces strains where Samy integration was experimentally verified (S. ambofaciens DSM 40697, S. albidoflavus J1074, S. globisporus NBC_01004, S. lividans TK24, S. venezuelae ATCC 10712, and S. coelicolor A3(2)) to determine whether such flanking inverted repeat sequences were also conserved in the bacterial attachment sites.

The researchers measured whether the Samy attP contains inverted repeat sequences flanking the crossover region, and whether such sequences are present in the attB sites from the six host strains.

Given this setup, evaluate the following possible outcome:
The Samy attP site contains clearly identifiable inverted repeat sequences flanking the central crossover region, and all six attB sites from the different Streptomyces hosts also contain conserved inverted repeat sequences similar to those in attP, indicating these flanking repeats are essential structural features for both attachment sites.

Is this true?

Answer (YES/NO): NO